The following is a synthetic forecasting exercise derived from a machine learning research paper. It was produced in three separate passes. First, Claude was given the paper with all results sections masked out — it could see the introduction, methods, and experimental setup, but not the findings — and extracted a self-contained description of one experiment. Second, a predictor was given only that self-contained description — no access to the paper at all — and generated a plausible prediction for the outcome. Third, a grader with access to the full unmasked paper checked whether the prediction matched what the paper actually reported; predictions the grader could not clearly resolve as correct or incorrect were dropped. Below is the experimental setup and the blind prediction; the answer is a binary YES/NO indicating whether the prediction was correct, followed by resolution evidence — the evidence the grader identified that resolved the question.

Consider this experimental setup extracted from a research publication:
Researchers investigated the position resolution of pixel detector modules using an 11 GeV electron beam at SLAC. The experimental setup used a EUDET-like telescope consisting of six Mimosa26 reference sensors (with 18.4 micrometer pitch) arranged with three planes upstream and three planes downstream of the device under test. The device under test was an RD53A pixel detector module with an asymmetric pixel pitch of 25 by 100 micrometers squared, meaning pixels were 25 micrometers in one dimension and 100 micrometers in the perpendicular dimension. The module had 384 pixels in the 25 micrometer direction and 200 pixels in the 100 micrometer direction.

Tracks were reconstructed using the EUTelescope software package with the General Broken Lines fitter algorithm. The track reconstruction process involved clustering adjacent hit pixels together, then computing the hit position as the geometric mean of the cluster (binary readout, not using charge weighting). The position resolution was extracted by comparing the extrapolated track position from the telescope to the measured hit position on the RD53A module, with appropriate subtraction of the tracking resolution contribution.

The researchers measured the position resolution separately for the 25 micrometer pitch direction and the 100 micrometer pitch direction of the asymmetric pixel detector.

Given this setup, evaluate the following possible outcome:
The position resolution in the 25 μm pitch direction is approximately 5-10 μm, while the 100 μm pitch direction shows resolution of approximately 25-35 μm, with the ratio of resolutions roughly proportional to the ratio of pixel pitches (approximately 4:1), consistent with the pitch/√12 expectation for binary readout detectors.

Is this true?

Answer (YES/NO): YES